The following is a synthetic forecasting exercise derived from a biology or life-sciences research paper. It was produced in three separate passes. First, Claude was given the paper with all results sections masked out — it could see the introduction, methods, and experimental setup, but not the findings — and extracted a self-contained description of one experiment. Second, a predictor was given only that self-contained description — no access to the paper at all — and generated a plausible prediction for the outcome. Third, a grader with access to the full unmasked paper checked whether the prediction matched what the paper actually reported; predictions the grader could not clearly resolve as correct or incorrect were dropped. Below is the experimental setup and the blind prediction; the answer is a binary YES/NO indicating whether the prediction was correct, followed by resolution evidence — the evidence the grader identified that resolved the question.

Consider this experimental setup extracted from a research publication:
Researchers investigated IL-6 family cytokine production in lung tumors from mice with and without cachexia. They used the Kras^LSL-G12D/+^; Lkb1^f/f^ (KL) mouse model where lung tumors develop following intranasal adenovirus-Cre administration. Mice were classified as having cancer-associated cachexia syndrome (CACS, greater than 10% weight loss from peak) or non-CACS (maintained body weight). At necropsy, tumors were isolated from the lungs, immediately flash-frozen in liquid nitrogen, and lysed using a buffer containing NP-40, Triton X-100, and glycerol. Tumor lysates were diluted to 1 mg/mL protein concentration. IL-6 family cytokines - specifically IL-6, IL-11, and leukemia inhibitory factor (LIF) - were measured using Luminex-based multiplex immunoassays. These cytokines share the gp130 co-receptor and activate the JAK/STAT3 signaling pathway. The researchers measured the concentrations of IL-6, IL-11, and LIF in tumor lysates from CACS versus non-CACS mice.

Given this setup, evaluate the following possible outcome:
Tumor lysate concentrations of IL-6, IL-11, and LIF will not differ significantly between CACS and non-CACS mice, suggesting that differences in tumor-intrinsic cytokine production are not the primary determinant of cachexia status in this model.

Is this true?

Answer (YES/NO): NO